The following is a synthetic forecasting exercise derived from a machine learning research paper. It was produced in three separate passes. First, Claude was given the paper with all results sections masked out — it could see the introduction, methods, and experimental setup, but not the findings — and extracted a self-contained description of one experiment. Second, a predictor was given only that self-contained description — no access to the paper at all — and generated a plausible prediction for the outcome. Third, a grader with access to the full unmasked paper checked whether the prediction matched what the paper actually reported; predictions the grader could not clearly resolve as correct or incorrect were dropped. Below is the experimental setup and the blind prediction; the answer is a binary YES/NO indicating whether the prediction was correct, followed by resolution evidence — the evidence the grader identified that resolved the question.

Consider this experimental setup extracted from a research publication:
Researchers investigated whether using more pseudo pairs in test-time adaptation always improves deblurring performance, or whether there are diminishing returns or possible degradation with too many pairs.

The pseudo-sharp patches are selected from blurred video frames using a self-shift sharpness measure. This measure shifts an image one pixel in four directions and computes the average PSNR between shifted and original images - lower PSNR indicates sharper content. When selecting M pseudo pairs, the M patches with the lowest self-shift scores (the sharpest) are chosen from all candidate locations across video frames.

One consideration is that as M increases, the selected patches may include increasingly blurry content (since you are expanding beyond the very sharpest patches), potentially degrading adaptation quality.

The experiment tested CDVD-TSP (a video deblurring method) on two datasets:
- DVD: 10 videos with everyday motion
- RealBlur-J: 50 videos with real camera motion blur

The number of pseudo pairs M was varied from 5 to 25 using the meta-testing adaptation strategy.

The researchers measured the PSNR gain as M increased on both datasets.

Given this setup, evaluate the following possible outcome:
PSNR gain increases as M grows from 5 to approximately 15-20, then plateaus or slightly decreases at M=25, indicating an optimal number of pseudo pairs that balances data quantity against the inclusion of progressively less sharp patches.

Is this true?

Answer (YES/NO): YES